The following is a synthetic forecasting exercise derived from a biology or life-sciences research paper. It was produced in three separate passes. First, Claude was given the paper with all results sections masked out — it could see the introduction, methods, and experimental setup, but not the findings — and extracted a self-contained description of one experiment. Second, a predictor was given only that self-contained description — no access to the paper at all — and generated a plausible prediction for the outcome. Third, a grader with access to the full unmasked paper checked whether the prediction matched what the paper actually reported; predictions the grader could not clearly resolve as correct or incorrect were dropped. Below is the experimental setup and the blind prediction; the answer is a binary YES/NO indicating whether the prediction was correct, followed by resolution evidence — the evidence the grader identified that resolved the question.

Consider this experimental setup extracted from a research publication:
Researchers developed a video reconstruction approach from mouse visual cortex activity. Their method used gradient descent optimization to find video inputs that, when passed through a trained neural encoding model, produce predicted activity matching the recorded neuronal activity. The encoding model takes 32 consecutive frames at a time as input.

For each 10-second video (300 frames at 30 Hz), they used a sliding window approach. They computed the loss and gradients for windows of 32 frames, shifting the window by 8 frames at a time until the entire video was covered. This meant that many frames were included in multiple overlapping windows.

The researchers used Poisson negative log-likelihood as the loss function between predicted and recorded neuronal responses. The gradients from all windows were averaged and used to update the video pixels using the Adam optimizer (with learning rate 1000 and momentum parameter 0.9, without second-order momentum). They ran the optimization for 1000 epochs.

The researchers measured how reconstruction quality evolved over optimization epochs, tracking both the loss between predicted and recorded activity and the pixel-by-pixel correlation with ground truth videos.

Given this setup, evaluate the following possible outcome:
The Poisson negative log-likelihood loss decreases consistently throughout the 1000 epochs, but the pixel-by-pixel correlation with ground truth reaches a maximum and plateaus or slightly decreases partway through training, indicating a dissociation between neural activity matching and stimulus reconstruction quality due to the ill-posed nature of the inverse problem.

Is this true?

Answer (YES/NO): NO